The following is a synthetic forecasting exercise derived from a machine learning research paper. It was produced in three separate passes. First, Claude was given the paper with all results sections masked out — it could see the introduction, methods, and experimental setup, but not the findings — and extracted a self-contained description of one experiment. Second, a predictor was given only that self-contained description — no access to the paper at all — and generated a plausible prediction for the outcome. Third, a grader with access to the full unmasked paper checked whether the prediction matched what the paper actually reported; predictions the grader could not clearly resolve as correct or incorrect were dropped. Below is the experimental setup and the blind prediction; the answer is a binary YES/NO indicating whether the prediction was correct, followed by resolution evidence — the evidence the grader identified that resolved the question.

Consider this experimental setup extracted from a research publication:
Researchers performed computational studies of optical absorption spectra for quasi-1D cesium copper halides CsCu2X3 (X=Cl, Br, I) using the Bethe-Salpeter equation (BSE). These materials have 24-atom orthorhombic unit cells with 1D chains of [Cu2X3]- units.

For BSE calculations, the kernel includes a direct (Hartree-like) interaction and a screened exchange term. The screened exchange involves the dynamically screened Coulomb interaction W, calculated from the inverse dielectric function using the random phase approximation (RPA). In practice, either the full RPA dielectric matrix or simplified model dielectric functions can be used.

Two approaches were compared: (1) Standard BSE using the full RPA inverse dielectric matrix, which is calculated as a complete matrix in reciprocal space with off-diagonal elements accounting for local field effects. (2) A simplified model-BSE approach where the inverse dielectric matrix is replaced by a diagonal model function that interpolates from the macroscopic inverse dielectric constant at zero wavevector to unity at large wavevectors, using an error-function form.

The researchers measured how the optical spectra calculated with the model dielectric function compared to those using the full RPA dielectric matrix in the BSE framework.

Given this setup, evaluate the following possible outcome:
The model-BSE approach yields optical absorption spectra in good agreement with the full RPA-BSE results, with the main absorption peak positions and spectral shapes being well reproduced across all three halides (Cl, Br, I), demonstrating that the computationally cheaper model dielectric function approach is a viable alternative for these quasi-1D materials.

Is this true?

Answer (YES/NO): YES